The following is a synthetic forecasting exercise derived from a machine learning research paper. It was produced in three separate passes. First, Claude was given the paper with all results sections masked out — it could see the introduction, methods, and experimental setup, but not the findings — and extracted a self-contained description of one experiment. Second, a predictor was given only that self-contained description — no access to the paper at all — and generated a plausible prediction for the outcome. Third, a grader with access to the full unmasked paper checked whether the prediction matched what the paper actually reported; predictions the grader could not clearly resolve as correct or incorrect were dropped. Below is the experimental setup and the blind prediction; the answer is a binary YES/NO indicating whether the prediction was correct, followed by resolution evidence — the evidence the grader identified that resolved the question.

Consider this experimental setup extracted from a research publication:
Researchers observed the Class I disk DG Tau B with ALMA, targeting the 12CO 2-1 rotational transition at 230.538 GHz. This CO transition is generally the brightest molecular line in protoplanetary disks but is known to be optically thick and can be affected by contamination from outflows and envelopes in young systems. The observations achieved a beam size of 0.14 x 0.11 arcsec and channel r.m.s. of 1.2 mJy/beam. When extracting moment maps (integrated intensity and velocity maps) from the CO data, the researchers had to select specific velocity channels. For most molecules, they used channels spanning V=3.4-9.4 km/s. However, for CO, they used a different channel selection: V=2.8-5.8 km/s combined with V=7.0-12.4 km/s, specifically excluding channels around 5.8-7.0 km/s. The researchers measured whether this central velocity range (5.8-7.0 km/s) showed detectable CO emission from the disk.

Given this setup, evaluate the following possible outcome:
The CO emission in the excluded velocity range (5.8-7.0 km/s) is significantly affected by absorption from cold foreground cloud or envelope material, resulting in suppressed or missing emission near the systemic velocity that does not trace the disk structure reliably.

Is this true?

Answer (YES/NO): YES